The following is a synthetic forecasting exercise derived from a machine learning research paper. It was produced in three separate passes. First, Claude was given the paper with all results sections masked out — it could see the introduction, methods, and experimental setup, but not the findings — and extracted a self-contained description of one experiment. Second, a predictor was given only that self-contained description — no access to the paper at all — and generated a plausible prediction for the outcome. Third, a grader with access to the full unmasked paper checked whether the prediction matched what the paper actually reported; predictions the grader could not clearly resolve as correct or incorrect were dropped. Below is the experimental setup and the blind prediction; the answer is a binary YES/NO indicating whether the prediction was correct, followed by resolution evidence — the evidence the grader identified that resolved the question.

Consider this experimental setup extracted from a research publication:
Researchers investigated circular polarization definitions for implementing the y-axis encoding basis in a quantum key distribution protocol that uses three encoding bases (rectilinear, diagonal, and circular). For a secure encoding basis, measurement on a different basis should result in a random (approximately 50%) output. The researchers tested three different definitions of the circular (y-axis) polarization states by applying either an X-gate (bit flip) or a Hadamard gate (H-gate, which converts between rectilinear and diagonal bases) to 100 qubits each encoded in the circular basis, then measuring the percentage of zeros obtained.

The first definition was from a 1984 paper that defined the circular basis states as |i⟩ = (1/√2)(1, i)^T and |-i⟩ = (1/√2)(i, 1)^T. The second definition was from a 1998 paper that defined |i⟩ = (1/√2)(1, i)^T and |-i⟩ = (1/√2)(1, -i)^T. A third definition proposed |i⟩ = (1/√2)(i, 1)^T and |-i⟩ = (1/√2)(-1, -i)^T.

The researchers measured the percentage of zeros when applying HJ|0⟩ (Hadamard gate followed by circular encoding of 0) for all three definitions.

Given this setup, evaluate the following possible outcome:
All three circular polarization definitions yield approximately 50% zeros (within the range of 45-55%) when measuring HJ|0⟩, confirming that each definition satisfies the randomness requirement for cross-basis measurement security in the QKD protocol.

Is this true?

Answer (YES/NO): NO